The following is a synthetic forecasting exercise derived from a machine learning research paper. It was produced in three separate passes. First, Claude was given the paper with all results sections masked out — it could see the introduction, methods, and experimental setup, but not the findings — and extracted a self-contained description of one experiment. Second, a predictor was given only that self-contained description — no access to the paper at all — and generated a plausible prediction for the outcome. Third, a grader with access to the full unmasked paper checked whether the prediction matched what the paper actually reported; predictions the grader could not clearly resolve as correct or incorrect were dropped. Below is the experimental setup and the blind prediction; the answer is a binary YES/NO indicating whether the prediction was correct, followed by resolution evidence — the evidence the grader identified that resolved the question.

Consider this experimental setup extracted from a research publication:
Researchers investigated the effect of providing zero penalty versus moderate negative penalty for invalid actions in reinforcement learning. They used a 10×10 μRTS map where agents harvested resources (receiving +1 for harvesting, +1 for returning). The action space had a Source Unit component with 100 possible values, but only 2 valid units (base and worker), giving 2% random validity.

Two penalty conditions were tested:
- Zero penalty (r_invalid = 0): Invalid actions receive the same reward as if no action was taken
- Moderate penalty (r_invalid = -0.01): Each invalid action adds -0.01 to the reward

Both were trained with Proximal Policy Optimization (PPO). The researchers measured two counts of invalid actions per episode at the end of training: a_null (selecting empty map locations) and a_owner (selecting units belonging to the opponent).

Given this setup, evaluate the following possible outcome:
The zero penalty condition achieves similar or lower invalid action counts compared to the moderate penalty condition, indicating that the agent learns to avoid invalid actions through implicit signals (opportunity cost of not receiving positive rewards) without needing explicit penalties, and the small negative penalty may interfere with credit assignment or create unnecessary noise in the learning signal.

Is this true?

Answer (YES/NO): NO